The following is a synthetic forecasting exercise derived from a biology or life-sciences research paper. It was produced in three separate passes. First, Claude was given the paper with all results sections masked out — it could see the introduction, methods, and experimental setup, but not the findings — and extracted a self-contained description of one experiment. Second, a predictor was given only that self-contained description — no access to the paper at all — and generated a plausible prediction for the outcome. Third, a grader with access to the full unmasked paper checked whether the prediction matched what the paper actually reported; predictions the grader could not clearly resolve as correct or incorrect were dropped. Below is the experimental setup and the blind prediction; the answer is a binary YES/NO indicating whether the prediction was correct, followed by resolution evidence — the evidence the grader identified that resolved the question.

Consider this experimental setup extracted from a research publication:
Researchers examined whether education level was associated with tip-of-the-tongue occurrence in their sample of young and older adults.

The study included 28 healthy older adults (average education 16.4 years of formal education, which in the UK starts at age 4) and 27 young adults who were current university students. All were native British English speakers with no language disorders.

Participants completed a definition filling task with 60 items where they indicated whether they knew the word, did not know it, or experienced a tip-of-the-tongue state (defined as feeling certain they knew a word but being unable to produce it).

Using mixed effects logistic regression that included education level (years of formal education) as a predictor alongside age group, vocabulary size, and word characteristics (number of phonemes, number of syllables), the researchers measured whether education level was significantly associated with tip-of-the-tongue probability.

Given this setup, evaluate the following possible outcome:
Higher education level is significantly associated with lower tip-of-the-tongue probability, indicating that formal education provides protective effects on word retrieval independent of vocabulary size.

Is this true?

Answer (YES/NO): NO